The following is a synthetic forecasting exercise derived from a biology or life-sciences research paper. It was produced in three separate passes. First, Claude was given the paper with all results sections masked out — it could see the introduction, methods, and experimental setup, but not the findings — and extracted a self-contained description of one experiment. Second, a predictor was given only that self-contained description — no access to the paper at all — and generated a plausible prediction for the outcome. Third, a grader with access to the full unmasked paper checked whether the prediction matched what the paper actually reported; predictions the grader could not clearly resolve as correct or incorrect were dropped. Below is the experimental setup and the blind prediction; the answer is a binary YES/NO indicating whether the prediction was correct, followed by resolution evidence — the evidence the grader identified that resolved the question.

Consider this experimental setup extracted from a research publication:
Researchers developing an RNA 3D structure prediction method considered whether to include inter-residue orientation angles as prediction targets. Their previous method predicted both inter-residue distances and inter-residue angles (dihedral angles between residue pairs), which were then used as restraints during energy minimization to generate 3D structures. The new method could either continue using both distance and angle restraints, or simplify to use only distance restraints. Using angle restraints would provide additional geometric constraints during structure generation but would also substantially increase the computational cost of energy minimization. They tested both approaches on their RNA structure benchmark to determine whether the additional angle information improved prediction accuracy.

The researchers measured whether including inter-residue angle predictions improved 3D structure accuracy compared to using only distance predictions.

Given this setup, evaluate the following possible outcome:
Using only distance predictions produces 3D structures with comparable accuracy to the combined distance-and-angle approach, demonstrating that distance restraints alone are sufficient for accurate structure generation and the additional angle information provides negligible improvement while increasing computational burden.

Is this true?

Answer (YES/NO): YES